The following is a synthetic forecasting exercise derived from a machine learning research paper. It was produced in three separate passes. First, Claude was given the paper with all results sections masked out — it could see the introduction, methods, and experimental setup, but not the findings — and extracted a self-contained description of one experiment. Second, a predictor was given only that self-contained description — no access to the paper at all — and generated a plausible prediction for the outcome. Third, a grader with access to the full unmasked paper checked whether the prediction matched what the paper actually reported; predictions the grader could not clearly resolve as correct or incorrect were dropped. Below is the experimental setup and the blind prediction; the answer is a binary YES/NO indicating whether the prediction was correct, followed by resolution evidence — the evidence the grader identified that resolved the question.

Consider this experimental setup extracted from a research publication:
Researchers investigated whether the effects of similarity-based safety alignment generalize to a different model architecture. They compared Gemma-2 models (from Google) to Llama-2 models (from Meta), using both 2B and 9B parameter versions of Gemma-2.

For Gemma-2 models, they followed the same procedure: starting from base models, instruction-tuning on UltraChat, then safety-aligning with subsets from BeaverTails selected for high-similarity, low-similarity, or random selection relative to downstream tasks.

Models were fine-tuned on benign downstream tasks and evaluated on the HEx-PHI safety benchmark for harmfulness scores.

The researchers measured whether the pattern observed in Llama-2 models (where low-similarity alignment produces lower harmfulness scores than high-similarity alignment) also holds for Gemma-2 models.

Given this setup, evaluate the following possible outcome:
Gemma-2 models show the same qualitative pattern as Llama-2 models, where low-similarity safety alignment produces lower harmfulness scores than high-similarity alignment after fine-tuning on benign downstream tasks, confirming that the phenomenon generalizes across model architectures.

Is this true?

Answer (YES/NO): YES